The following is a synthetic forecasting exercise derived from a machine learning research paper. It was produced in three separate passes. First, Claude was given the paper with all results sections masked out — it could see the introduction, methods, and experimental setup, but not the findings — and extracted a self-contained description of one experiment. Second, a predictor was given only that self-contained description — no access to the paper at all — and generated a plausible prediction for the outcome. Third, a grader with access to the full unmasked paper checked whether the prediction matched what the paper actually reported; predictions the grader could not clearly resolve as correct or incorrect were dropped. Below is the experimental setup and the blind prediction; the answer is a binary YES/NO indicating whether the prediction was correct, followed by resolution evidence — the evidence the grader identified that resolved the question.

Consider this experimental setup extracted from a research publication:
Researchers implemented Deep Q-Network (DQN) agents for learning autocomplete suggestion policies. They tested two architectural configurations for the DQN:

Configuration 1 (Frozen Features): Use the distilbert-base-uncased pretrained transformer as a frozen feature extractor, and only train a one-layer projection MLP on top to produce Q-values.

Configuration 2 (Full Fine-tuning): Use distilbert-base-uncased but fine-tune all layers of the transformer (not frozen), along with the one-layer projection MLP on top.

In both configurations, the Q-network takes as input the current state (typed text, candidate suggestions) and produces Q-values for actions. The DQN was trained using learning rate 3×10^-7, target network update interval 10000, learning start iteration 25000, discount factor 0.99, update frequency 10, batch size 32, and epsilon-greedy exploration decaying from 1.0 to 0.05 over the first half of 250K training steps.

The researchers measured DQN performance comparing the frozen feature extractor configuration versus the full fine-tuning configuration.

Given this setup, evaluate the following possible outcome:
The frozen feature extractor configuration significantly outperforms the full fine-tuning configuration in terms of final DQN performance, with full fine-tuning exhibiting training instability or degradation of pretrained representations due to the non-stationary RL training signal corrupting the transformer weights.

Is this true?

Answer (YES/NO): NO